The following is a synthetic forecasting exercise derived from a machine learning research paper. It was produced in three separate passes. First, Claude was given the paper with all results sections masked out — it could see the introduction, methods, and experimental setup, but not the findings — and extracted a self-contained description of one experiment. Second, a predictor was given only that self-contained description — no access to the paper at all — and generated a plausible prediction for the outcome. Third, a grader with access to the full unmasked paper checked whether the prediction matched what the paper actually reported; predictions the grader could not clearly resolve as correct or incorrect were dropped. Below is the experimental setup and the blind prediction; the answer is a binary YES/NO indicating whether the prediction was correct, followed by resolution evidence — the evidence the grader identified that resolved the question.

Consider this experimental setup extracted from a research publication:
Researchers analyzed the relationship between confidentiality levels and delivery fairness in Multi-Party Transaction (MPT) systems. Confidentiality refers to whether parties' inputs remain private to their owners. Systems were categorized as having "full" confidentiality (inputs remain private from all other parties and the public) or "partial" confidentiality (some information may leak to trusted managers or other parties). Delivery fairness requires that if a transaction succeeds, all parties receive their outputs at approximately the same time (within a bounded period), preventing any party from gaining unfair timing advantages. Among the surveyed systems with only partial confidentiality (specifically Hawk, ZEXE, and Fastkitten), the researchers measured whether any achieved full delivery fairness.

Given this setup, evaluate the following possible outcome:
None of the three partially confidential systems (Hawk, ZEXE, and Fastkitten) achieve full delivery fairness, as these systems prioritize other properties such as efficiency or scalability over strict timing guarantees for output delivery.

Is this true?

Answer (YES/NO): YES